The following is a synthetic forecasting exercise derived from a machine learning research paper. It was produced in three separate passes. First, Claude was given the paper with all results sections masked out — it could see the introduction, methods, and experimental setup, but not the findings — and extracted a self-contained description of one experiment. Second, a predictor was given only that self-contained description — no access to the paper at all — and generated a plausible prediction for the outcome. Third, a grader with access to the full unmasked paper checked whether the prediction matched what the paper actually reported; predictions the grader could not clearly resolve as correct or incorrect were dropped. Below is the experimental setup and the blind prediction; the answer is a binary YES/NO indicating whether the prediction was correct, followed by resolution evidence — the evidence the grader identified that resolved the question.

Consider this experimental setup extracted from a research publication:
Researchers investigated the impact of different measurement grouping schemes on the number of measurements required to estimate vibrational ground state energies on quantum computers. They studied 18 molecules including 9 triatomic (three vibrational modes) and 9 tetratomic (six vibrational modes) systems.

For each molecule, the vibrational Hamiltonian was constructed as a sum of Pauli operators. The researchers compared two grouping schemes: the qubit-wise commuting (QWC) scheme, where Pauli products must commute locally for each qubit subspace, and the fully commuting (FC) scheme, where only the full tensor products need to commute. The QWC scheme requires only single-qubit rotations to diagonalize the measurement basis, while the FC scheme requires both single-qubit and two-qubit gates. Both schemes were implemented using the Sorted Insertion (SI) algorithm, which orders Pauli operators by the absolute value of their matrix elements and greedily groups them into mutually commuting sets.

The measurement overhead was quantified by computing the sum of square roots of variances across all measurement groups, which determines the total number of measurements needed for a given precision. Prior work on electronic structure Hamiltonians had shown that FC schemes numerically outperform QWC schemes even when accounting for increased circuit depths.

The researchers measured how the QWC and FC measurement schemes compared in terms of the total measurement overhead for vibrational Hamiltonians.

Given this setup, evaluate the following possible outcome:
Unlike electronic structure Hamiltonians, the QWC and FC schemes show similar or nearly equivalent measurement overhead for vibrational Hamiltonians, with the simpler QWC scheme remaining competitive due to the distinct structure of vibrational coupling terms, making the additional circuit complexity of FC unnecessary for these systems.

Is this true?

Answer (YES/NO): YES